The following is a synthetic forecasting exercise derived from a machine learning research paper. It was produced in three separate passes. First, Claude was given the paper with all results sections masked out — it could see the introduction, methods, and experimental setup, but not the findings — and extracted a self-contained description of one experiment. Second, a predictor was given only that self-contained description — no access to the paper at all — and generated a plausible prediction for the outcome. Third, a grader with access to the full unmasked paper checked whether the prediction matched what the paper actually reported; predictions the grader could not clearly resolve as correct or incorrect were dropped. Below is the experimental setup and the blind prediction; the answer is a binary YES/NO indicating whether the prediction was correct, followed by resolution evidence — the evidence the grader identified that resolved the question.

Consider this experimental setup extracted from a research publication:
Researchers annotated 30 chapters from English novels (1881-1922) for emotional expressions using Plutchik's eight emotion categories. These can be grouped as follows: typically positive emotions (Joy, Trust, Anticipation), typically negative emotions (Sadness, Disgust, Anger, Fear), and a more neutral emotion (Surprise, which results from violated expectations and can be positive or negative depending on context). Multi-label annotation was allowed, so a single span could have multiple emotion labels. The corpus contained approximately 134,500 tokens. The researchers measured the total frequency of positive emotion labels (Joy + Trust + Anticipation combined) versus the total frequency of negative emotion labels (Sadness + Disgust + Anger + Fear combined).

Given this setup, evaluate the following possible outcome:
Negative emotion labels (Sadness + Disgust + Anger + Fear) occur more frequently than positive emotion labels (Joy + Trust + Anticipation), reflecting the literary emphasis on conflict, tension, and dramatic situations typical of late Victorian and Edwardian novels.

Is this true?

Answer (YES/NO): YES